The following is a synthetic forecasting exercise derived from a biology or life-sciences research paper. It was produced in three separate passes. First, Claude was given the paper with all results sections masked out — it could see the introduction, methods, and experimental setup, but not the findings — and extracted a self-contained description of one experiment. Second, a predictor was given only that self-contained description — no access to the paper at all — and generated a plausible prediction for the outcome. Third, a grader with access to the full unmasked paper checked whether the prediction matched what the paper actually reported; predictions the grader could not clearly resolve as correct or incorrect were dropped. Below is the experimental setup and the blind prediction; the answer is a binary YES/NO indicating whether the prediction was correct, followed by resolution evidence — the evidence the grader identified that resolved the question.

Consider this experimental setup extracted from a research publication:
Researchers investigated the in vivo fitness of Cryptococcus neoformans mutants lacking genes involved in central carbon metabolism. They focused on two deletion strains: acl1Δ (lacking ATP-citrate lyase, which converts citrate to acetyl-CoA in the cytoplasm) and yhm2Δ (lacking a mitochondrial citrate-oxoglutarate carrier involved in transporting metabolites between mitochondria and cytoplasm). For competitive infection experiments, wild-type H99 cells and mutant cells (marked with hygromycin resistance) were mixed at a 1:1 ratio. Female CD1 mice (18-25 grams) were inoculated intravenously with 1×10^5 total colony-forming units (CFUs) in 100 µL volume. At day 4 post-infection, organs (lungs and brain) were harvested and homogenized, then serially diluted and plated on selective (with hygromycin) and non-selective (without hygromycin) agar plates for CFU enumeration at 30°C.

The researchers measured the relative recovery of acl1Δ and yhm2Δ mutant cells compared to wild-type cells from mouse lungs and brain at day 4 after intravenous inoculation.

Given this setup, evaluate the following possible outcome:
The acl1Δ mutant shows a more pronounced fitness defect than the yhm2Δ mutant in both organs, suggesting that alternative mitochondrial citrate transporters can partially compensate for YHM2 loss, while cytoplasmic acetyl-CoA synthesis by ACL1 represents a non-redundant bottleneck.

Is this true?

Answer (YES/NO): NO